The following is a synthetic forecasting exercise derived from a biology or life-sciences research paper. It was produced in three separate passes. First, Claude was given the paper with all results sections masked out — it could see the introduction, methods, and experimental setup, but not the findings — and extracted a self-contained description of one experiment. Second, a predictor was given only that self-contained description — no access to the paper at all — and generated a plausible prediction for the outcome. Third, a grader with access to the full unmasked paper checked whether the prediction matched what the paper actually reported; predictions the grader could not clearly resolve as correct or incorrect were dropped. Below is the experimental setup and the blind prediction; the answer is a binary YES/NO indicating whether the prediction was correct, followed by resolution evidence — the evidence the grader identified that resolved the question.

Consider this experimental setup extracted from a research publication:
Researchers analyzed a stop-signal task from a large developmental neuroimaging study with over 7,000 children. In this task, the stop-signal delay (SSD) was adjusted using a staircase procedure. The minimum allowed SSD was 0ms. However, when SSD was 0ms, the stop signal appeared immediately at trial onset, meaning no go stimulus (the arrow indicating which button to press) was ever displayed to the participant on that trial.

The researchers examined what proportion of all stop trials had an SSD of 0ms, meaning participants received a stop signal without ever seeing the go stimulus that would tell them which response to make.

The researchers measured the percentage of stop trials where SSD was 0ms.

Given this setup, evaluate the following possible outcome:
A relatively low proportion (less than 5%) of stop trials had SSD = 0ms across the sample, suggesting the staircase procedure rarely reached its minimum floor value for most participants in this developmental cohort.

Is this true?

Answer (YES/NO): NO